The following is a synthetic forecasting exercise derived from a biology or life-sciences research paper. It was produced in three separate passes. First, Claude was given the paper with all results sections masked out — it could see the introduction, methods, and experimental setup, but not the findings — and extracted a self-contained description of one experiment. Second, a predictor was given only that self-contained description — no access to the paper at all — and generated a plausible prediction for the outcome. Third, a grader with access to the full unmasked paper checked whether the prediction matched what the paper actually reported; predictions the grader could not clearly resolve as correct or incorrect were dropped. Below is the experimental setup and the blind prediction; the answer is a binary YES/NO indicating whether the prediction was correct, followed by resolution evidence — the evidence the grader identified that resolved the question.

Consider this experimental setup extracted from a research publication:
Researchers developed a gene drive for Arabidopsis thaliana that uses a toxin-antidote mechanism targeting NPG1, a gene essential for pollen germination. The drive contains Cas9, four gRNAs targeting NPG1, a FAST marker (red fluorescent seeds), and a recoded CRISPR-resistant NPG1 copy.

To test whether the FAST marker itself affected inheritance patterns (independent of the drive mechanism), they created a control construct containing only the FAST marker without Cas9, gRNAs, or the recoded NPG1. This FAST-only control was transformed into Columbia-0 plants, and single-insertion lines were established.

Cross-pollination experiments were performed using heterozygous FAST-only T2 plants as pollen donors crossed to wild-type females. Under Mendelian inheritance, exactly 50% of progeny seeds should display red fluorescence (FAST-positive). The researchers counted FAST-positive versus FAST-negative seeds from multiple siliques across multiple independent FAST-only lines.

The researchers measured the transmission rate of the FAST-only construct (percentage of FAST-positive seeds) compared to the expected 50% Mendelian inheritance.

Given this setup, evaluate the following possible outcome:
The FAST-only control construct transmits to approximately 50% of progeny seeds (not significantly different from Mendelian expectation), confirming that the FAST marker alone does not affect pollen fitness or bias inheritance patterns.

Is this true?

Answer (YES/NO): YES